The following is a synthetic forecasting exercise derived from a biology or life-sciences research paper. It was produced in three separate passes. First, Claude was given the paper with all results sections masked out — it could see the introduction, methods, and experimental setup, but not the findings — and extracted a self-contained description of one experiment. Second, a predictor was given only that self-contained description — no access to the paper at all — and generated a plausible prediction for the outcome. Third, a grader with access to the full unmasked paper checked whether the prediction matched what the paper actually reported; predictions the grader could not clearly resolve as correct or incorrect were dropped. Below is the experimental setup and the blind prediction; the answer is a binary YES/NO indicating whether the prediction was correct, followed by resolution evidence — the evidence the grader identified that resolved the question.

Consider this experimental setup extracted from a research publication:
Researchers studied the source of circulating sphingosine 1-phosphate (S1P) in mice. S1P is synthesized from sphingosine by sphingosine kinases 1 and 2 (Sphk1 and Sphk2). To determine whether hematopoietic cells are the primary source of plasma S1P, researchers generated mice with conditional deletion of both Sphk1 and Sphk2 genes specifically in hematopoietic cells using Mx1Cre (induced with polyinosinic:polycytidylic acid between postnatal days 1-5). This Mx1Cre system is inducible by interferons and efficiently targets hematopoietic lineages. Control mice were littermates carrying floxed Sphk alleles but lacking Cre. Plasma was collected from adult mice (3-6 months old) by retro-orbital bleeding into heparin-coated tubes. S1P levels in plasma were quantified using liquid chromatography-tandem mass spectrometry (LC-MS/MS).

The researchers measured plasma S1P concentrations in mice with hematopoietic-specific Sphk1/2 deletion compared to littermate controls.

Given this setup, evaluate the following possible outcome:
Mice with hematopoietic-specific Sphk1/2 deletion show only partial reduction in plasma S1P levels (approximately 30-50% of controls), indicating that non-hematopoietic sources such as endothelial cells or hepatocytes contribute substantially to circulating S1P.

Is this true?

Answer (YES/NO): NO